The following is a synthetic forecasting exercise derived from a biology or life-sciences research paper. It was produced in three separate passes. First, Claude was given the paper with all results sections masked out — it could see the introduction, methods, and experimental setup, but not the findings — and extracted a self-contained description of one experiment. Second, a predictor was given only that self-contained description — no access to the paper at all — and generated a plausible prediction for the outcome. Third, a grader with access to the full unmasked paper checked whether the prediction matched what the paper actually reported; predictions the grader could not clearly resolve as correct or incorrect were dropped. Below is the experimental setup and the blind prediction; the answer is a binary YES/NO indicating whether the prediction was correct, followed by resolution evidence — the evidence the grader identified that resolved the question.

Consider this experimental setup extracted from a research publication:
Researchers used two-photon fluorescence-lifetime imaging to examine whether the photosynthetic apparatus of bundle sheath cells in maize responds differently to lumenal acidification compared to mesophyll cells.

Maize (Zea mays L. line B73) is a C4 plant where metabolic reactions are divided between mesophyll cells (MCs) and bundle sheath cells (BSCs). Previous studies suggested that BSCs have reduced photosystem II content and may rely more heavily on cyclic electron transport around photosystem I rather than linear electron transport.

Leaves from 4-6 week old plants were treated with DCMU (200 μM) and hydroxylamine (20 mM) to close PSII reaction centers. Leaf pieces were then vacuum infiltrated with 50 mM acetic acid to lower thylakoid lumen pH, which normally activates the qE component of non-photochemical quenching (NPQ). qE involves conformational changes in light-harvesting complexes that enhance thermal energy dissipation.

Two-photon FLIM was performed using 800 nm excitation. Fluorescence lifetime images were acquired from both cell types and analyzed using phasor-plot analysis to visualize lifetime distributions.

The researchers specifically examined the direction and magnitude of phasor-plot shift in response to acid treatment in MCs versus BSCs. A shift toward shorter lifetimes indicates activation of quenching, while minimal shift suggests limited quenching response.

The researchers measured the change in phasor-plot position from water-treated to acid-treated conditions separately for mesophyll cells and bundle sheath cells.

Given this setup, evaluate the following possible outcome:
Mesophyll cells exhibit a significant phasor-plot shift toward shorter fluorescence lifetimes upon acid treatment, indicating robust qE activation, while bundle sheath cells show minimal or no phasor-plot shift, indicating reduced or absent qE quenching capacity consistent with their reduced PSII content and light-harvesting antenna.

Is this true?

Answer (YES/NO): YES